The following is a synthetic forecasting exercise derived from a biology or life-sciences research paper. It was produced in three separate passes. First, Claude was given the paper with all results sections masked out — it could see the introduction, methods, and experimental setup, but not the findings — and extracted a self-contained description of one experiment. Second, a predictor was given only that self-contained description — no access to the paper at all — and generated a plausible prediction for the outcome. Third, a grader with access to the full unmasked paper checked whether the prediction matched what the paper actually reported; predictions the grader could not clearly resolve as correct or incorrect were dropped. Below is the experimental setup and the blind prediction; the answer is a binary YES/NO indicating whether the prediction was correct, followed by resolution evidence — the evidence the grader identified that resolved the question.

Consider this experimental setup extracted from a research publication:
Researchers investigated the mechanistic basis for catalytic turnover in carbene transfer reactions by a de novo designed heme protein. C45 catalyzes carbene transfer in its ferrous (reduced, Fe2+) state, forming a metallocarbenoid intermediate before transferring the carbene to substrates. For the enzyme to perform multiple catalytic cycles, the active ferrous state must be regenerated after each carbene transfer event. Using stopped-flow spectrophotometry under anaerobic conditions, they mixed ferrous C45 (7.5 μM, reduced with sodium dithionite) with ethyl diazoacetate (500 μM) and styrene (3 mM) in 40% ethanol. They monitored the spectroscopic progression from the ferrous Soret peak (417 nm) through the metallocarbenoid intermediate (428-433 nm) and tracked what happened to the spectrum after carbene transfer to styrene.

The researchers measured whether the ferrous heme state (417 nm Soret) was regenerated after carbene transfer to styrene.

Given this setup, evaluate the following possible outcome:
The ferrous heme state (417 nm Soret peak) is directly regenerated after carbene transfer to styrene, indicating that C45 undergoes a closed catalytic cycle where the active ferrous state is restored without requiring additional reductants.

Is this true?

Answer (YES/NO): YES